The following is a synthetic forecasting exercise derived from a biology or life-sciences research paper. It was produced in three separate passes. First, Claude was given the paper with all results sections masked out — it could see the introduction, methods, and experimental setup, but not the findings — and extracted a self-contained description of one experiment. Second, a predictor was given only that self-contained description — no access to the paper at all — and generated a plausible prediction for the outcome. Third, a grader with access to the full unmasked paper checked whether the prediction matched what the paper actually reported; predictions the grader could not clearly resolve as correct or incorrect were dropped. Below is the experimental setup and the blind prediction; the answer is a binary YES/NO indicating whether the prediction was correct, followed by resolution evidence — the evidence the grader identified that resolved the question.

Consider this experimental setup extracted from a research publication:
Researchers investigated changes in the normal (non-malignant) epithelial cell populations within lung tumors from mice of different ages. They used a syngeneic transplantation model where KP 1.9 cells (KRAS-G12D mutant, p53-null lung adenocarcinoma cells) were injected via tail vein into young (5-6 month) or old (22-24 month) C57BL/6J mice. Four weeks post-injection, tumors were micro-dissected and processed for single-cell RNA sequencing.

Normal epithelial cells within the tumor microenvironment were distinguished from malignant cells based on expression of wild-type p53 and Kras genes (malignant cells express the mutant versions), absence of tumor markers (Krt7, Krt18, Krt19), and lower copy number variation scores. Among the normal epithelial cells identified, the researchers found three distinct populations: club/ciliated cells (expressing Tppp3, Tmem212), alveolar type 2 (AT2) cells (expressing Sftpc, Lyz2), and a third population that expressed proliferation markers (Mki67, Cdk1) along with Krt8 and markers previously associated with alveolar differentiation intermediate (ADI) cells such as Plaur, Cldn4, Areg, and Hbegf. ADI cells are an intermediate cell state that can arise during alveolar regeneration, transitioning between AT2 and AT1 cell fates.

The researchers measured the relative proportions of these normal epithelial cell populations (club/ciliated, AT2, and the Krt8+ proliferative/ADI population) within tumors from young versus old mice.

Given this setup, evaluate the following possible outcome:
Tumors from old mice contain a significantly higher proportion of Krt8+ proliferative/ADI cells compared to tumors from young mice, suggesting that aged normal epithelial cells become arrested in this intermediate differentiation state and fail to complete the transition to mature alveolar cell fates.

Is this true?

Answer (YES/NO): YES